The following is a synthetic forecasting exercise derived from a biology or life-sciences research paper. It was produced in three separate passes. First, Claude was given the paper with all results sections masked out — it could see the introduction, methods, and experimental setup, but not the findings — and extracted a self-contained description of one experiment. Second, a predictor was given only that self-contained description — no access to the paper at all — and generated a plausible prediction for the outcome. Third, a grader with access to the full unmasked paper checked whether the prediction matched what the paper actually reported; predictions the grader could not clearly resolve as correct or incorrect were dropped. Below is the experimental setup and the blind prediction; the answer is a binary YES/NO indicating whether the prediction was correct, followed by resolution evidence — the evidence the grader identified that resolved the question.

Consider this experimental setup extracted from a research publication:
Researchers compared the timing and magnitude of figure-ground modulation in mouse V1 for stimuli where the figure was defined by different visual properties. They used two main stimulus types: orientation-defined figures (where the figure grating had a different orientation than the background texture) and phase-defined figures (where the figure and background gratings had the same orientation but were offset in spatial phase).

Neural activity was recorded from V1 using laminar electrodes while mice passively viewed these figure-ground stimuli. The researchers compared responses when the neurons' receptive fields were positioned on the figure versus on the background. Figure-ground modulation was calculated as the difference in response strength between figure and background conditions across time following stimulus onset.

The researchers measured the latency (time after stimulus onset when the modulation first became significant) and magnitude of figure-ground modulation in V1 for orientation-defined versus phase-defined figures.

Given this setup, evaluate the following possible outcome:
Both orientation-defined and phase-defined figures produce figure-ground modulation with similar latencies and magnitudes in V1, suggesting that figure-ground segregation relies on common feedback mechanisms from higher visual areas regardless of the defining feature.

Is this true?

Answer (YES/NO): NO